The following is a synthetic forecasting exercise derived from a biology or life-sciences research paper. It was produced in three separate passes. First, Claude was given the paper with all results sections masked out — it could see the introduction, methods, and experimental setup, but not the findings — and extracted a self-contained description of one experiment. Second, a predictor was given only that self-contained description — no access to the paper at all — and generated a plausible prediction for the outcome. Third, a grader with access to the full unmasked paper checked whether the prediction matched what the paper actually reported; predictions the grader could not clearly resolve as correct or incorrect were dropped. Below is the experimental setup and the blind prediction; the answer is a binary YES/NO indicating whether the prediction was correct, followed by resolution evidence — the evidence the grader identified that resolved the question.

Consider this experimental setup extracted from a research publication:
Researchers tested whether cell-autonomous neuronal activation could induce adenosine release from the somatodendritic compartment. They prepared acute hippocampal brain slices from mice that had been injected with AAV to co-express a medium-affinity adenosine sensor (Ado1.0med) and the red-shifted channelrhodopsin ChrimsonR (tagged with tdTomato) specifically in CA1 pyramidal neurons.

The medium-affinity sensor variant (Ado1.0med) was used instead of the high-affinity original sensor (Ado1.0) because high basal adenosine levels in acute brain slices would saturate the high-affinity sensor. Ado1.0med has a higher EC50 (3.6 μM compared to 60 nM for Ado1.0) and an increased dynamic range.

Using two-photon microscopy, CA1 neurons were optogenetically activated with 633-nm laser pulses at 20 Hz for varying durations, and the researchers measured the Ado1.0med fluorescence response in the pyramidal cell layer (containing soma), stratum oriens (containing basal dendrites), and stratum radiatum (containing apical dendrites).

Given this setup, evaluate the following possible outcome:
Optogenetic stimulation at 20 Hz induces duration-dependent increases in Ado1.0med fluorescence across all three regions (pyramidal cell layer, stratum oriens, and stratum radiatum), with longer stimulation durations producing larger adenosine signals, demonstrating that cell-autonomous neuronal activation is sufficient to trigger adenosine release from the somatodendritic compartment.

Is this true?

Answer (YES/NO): YES